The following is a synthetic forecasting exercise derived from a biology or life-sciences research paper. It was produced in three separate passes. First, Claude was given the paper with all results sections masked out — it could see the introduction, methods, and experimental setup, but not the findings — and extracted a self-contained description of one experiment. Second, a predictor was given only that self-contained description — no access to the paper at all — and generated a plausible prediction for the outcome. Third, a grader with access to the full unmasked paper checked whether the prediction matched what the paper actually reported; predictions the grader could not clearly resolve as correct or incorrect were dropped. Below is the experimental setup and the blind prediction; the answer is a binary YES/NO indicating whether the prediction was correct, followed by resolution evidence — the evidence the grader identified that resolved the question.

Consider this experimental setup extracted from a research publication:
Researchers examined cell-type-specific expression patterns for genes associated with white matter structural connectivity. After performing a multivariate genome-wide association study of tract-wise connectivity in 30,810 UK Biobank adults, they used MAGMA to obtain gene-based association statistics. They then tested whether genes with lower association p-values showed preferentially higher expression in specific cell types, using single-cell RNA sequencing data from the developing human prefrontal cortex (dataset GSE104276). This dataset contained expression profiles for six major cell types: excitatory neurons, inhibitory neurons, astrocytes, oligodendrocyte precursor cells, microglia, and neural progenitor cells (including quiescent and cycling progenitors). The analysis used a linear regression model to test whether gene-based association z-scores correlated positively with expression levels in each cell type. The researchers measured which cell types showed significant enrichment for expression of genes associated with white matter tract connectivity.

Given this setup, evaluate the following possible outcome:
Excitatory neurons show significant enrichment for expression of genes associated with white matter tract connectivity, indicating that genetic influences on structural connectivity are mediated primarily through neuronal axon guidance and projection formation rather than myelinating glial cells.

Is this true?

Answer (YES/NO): NO